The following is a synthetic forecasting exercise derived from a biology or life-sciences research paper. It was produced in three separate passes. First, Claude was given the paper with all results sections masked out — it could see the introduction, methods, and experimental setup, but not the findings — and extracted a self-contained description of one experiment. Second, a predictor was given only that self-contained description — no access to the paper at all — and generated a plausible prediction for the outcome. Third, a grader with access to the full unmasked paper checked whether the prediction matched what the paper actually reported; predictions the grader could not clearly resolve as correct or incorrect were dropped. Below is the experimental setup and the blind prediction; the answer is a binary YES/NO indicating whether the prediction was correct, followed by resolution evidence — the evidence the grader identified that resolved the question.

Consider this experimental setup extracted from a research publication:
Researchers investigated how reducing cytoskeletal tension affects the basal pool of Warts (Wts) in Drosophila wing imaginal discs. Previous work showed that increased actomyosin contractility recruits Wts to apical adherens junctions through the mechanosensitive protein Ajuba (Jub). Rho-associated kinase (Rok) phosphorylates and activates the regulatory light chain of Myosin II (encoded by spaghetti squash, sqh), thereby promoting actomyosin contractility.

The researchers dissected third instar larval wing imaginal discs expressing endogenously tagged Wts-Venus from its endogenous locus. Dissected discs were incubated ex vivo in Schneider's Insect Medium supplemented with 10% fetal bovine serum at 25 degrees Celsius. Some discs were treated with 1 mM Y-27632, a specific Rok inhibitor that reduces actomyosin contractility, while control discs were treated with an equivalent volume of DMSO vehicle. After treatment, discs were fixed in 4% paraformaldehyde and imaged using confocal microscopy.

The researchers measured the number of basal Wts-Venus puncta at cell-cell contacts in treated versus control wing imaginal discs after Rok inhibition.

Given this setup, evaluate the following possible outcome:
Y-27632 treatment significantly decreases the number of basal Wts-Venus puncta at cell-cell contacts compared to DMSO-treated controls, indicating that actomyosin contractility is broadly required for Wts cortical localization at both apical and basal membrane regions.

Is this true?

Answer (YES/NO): YES